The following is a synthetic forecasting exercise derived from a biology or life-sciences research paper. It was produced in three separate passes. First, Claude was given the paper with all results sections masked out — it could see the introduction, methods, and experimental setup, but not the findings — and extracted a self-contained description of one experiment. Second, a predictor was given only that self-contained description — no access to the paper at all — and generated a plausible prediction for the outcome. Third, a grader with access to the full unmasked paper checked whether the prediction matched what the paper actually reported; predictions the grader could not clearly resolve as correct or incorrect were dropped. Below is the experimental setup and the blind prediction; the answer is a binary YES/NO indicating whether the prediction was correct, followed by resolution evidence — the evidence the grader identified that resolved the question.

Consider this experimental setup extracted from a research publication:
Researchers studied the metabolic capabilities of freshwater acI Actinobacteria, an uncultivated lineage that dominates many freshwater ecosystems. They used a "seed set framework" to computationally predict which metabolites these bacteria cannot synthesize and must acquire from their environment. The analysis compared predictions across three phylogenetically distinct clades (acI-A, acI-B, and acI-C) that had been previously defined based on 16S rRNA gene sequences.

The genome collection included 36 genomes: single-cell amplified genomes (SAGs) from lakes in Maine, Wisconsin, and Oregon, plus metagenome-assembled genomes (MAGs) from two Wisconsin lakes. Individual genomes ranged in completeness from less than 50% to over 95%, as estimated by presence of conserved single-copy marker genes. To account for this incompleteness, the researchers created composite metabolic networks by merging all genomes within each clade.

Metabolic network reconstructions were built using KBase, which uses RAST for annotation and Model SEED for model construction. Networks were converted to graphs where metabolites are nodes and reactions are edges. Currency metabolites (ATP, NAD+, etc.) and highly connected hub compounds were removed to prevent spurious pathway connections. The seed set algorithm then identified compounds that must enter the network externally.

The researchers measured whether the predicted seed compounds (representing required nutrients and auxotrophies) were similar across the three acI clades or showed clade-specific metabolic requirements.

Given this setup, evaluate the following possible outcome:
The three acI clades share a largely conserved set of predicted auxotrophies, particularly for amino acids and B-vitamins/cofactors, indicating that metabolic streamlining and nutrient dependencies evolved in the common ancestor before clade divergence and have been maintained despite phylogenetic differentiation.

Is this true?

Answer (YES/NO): NO